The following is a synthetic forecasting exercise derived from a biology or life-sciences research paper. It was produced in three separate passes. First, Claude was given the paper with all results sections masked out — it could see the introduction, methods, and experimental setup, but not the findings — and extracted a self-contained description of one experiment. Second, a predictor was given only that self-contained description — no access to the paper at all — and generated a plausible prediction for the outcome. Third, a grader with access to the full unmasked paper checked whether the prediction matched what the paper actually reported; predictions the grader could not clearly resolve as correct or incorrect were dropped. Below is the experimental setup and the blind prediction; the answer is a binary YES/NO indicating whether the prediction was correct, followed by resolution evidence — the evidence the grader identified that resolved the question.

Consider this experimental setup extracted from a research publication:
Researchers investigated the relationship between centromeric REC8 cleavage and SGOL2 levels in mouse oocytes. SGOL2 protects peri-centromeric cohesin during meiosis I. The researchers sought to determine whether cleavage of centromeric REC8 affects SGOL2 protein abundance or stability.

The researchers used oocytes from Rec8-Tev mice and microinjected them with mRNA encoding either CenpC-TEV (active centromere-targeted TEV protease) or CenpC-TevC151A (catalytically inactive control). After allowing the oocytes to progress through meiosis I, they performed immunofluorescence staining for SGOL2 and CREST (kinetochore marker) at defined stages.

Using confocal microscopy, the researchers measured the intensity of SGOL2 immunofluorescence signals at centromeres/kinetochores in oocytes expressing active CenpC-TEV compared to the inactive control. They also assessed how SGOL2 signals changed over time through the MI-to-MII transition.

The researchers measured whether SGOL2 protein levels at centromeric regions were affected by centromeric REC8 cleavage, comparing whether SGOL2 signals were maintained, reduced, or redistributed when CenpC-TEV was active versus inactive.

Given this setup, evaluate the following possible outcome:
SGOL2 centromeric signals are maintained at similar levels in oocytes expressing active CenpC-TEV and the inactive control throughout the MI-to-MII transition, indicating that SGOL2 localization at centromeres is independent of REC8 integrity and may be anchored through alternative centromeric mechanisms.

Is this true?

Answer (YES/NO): YES